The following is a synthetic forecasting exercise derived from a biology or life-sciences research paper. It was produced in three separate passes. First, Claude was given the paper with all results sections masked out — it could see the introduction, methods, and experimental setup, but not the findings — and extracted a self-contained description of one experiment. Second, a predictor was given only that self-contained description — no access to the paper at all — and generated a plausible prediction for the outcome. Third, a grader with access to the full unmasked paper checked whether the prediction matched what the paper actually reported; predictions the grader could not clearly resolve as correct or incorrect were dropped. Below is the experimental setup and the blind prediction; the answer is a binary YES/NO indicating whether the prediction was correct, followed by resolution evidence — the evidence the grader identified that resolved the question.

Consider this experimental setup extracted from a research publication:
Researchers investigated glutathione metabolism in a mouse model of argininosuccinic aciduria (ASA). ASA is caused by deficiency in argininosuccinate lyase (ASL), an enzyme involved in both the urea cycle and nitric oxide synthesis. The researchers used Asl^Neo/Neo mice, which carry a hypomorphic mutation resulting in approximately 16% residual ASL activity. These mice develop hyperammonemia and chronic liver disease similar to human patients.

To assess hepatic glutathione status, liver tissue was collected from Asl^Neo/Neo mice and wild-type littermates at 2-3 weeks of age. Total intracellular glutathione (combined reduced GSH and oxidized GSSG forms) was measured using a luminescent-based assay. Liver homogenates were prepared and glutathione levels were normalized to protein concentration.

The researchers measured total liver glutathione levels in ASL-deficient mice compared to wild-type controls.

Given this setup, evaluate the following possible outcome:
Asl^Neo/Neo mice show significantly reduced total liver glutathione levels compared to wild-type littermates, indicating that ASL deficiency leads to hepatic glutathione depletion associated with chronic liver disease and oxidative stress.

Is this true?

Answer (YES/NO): YES